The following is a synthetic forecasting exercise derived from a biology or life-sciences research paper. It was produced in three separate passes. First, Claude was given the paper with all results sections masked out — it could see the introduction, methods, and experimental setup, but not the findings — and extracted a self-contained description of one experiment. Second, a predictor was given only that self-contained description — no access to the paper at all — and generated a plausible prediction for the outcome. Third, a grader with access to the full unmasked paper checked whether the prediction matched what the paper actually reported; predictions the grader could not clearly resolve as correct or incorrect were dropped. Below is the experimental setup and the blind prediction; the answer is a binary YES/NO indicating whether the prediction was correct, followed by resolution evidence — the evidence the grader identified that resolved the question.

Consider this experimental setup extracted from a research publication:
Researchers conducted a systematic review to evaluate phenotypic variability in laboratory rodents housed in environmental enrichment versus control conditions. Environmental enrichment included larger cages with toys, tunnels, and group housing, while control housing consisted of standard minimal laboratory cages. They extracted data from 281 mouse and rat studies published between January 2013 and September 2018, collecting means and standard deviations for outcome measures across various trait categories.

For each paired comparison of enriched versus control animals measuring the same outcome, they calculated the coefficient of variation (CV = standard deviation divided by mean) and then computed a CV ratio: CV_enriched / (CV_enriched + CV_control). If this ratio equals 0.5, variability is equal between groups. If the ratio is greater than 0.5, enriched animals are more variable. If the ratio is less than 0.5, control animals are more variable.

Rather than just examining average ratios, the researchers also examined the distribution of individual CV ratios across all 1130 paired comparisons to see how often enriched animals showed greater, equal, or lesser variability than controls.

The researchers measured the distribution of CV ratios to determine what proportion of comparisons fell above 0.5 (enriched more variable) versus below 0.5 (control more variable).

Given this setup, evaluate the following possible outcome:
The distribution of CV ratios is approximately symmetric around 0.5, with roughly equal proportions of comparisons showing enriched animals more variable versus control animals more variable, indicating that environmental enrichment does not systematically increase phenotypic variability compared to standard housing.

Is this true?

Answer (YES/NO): YES